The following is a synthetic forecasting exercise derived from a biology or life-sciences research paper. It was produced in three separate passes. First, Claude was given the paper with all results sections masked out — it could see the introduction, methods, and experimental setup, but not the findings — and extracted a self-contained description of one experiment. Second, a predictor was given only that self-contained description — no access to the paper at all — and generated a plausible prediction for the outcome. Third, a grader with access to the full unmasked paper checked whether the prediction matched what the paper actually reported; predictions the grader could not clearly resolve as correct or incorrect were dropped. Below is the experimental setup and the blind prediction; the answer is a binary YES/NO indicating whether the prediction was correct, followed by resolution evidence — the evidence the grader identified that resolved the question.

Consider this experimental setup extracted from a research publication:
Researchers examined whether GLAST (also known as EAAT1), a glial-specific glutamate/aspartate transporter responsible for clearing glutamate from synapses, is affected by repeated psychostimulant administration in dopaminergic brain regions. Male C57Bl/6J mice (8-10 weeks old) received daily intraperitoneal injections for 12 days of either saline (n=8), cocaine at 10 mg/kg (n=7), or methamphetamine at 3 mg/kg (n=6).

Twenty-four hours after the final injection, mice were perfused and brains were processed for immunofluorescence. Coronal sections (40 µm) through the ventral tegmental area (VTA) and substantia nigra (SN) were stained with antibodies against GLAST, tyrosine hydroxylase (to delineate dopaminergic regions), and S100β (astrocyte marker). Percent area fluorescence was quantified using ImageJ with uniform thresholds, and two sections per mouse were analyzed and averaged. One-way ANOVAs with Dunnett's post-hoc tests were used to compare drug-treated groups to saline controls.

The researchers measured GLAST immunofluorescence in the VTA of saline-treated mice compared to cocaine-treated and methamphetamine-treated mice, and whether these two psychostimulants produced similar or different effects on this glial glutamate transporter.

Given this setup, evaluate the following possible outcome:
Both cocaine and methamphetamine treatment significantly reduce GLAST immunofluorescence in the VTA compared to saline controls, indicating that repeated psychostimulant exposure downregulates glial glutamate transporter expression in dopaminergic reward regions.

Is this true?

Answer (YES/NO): NO